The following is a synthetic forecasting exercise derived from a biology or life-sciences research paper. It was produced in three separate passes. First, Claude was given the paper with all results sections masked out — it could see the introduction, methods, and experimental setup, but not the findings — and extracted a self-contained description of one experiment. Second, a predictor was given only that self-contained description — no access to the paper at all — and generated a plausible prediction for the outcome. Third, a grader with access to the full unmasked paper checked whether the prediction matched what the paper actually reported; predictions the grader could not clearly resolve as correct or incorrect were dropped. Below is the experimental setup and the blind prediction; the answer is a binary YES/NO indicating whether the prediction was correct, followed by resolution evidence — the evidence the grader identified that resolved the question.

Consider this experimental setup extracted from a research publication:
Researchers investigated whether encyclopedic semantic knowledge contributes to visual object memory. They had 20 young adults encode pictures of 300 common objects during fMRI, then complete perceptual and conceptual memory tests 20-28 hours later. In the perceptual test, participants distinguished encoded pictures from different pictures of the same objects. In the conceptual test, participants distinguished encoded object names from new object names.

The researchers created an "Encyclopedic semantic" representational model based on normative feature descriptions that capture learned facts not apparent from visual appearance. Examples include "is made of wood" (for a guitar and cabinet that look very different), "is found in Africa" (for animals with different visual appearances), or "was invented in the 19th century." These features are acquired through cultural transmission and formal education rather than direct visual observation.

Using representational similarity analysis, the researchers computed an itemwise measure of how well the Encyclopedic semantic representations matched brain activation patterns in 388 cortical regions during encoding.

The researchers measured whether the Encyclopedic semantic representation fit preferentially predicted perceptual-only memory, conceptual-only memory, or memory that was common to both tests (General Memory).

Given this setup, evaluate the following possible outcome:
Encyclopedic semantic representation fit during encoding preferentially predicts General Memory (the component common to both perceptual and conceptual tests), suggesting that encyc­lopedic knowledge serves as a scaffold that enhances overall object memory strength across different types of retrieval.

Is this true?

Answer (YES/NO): NO